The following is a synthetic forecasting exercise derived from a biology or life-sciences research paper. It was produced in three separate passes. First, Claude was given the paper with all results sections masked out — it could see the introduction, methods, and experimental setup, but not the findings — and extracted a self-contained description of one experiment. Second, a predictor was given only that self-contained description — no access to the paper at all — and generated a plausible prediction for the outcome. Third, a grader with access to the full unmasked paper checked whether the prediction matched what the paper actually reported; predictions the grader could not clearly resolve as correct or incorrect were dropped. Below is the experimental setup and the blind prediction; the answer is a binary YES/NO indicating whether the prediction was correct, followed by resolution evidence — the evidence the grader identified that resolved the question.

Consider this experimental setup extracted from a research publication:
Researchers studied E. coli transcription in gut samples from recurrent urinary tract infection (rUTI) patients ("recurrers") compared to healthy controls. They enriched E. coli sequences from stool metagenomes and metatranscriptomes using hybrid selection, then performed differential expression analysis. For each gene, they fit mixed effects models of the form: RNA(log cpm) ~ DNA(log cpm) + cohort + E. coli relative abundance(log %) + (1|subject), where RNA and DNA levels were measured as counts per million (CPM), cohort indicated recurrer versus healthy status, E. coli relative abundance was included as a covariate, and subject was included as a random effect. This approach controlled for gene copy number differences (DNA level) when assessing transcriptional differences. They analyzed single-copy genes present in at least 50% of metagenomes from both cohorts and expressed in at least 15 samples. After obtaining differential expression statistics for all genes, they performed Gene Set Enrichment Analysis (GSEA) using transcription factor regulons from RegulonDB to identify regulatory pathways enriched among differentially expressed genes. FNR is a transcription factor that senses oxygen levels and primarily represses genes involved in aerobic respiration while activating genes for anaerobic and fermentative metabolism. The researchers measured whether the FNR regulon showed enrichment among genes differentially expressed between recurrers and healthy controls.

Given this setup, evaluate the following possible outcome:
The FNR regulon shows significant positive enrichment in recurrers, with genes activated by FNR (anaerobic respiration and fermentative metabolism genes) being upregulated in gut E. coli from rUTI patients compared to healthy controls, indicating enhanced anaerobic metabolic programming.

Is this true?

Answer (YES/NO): NO